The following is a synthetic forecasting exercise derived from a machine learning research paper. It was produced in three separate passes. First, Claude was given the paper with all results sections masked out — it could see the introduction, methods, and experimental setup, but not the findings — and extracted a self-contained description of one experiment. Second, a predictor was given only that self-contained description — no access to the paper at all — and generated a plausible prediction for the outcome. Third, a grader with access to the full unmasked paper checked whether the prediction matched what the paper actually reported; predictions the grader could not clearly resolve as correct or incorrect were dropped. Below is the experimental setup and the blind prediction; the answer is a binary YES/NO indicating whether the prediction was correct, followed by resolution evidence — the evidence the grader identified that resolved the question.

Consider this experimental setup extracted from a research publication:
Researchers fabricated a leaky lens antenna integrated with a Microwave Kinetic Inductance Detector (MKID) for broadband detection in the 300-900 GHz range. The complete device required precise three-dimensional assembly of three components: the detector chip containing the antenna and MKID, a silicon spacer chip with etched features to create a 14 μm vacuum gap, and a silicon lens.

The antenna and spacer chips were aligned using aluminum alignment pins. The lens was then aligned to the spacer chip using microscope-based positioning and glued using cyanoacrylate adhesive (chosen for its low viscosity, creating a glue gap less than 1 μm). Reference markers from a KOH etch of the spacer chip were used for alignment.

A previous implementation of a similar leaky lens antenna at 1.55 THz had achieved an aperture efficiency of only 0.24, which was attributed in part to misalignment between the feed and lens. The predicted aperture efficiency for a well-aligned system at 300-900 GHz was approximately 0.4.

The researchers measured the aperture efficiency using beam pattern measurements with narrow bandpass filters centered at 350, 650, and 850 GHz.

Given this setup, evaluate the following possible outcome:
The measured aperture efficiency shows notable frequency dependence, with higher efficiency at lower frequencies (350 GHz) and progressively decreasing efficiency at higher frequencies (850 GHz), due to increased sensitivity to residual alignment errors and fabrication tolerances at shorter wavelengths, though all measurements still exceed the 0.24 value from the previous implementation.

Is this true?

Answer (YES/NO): NO